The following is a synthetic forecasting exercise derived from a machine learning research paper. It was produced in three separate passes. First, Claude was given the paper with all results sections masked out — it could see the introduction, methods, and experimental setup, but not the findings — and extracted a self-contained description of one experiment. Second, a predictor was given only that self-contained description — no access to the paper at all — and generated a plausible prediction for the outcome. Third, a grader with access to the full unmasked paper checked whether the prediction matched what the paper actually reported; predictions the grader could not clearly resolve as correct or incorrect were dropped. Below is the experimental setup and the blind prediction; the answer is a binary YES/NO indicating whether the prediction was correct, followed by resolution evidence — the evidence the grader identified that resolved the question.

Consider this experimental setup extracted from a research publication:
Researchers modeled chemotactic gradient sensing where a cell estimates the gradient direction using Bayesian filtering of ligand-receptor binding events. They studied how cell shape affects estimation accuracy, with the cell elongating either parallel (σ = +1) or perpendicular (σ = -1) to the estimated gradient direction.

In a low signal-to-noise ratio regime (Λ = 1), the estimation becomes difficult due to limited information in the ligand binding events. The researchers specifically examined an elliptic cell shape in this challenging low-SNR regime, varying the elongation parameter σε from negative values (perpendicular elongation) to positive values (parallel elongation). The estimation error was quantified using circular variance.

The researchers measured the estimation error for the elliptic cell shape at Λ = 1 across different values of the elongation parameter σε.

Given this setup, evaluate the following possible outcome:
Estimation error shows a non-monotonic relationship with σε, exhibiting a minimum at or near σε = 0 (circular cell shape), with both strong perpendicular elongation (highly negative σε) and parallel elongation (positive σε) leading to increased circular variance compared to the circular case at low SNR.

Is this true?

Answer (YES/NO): NO